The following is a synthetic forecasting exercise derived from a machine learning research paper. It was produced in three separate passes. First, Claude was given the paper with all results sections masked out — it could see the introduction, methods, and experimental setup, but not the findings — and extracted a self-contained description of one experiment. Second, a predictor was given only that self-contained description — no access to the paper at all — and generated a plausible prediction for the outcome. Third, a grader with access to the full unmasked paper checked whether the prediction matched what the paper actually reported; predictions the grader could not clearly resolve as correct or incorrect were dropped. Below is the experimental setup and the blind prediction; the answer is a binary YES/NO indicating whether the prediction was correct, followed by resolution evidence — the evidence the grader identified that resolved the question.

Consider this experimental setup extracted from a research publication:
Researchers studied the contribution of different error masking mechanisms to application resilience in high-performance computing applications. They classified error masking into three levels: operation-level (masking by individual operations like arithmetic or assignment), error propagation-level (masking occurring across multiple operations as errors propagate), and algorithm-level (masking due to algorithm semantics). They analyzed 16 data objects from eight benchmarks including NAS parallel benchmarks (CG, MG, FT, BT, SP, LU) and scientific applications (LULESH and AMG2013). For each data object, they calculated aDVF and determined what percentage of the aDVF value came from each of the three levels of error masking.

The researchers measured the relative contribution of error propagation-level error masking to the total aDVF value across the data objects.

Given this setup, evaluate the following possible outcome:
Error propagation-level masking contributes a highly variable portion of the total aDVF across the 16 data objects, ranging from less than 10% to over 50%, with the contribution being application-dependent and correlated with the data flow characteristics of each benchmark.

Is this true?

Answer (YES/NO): NO